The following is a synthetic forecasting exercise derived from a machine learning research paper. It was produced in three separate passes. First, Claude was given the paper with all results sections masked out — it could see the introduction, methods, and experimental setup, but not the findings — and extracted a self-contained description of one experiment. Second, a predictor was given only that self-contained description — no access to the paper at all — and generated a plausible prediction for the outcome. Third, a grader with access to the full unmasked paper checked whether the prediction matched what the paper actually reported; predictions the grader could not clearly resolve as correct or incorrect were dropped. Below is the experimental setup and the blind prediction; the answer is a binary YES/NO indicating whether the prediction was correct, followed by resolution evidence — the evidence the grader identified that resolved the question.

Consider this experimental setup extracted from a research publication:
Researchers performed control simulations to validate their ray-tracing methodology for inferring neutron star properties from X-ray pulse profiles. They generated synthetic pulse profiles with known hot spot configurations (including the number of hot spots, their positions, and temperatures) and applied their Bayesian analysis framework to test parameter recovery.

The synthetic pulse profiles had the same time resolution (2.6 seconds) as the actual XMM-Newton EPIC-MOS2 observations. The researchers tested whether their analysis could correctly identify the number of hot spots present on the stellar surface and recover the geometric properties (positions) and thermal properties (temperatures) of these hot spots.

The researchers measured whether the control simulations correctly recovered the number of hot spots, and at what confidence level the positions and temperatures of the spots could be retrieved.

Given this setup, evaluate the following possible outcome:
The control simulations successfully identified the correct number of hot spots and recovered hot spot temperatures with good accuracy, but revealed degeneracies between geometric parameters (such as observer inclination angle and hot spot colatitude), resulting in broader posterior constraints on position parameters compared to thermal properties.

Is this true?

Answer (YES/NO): NO